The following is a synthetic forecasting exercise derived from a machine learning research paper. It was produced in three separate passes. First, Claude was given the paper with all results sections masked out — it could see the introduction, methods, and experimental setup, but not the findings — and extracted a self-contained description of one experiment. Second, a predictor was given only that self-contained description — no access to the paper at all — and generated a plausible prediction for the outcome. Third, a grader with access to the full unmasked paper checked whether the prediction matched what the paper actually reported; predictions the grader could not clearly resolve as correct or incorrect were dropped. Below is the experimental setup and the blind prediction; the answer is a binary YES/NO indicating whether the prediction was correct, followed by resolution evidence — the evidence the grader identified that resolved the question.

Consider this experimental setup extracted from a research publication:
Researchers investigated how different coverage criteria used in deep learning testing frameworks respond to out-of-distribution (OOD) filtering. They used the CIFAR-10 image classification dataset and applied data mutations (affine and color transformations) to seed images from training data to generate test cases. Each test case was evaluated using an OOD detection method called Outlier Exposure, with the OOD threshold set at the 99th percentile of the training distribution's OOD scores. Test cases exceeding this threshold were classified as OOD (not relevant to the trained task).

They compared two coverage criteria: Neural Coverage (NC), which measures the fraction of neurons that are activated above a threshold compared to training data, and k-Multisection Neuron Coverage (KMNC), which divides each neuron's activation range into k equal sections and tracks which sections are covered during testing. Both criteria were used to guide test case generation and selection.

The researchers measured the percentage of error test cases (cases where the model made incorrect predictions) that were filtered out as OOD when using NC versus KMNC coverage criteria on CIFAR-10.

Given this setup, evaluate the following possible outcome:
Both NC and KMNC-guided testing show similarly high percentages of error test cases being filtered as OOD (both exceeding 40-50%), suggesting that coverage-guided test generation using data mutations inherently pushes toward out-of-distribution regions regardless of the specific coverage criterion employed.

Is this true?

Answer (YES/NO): NO